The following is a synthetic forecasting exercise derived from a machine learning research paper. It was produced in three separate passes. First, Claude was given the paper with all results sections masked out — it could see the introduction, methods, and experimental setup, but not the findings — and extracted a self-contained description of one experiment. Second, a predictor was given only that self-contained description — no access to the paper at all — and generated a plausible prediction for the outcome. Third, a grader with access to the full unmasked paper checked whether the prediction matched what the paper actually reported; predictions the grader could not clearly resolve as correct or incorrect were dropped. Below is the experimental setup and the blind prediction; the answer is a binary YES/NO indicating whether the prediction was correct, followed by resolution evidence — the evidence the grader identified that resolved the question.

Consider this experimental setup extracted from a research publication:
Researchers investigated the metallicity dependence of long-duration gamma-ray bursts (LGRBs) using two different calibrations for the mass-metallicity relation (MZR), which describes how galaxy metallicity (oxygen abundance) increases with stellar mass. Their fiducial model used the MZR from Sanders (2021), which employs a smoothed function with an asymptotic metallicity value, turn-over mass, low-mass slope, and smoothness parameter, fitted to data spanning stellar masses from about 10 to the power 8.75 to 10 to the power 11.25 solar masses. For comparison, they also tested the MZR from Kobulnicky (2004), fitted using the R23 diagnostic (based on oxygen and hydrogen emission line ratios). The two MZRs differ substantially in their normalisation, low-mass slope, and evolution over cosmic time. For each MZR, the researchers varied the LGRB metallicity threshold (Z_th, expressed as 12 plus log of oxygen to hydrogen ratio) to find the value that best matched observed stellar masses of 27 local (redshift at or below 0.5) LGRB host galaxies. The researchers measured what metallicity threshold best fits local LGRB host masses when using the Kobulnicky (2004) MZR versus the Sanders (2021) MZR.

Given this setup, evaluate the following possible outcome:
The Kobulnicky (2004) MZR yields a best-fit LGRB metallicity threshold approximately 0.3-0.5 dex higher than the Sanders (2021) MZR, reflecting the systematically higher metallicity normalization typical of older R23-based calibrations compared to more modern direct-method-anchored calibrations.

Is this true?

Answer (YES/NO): NO